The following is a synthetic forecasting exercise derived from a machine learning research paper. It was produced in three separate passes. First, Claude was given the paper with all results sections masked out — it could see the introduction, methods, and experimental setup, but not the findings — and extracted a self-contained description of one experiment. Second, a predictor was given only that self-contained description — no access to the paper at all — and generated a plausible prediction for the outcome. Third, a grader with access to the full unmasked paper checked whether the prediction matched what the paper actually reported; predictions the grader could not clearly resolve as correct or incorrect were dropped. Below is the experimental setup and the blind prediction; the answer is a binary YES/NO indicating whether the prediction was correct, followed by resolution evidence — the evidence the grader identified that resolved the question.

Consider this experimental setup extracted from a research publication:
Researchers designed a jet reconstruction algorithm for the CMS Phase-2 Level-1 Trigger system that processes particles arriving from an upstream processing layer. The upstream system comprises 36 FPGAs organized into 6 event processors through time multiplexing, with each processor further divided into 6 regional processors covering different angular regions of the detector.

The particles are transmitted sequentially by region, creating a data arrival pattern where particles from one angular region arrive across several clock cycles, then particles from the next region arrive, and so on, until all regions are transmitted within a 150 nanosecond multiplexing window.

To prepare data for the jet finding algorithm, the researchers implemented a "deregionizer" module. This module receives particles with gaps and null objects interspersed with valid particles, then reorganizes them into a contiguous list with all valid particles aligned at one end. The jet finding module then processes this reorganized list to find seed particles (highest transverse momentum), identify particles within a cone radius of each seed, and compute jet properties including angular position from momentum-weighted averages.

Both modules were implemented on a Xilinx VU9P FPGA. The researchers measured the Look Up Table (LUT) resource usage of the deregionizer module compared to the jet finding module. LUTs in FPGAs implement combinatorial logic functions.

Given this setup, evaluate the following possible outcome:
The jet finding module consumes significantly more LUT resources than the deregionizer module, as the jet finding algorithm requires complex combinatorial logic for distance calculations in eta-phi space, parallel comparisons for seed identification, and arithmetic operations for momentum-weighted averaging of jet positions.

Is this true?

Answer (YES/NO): NO